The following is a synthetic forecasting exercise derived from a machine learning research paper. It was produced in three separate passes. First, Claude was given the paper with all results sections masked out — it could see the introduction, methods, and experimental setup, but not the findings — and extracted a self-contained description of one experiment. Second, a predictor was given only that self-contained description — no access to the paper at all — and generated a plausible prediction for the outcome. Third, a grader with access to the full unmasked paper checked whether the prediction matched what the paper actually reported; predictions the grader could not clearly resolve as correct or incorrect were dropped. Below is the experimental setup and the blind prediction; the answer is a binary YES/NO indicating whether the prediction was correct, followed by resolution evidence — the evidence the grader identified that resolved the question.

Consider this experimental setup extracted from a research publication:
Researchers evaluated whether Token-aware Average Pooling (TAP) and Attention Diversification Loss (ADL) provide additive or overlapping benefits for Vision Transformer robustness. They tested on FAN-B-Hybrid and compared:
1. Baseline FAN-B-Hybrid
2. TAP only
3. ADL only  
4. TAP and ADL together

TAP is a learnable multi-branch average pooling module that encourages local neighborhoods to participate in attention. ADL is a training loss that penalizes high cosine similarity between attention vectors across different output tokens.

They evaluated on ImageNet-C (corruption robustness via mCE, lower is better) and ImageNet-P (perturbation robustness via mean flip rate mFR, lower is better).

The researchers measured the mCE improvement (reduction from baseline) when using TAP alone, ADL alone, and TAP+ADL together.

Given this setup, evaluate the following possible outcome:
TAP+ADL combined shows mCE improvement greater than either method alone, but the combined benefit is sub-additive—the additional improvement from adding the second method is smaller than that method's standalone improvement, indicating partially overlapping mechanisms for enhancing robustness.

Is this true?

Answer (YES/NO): YES